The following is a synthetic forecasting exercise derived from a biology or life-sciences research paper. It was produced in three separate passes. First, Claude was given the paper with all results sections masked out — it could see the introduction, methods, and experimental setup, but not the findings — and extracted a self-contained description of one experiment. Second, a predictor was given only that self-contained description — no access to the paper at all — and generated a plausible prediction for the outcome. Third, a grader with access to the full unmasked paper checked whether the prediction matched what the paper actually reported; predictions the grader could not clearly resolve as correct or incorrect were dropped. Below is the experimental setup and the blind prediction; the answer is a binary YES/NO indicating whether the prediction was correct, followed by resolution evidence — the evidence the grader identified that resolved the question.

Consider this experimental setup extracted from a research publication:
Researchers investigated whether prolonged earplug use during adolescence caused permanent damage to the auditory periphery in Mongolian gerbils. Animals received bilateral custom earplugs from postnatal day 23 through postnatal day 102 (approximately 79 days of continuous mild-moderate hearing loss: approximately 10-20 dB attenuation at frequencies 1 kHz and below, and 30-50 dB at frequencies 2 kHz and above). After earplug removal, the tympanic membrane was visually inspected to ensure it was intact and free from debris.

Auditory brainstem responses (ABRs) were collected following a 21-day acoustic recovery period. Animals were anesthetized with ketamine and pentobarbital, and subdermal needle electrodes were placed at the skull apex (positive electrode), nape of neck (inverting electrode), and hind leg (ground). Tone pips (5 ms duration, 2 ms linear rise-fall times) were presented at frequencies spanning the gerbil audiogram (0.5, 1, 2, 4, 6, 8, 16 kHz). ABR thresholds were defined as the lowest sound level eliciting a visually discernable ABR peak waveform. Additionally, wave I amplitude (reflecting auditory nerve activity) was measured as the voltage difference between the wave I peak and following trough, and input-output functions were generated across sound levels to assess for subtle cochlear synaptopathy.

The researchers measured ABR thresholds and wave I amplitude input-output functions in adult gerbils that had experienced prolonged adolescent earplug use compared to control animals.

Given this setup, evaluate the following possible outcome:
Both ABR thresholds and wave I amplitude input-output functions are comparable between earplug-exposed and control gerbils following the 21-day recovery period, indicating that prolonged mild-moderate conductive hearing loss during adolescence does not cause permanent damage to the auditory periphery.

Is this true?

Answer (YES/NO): NO